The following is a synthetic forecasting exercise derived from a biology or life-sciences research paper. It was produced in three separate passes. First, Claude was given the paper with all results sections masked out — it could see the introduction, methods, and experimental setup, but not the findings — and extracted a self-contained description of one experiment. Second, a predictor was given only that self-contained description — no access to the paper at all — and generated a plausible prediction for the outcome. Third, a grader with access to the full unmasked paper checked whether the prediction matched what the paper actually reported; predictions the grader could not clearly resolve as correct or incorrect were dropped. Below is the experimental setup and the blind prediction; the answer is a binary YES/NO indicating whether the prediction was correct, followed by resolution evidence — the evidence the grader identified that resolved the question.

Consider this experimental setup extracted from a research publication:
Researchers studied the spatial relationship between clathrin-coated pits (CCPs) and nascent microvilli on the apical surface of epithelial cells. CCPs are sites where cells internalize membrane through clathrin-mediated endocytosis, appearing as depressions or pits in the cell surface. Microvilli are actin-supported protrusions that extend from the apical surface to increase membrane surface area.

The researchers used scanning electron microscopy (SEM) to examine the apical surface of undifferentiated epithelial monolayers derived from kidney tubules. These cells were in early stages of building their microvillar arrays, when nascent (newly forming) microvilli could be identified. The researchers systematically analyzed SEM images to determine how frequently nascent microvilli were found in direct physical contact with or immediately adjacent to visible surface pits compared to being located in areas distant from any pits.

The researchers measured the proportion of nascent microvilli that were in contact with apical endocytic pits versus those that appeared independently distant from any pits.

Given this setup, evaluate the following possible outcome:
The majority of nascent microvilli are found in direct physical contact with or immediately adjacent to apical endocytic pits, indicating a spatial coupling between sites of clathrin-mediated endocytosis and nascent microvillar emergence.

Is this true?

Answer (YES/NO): YES